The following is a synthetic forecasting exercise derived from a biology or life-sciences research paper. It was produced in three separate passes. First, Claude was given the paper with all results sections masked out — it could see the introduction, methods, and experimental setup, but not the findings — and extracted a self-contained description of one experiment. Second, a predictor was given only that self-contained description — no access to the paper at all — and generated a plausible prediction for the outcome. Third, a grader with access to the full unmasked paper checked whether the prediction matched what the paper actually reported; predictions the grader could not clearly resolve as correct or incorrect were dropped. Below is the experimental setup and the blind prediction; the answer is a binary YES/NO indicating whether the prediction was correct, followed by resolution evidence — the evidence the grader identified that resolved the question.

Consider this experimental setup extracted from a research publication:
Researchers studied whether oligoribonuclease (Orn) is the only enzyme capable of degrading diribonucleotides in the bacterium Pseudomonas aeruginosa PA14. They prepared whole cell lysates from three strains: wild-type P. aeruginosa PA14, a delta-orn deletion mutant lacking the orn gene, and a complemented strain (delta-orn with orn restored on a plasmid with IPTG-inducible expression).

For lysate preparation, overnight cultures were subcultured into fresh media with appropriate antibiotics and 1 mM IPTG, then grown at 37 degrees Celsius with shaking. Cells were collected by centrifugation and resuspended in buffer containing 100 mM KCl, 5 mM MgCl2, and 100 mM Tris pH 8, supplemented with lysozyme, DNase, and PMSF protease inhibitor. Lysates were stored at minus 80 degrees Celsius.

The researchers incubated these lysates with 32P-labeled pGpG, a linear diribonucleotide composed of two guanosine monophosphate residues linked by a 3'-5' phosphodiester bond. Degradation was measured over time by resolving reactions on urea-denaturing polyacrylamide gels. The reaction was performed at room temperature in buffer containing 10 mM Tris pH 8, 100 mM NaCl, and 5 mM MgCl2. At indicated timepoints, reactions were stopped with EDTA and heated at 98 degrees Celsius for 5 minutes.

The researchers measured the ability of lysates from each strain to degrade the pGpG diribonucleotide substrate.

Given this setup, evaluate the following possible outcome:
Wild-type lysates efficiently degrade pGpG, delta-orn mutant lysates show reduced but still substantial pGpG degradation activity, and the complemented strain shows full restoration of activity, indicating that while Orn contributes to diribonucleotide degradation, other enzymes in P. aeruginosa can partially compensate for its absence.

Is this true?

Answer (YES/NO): NO